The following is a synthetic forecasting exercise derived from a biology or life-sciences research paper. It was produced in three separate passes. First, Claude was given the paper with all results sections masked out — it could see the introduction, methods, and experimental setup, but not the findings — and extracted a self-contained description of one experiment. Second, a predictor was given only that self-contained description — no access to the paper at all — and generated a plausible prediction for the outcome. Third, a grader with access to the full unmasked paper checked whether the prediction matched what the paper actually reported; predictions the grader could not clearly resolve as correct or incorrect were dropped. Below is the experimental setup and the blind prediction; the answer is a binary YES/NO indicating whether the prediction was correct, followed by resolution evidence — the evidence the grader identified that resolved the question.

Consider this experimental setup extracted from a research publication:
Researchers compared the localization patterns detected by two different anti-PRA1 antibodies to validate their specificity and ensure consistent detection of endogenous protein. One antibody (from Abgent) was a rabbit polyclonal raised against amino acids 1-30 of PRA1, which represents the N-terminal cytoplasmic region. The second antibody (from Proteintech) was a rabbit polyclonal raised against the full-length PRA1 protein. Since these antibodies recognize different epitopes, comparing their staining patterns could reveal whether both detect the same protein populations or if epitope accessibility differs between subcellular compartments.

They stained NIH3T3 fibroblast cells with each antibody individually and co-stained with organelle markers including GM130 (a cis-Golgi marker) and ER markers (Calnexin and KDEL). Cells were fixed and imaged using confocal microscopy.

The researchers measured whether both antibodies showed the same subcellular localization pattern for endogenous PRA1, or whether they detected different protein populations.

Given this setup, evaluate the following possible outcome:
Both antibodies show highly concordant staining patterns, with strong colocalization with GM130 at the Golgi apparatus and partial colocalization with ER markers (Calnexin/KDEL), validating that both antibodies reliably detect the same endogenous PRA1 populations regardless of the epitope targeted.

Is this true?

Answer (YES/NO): NO